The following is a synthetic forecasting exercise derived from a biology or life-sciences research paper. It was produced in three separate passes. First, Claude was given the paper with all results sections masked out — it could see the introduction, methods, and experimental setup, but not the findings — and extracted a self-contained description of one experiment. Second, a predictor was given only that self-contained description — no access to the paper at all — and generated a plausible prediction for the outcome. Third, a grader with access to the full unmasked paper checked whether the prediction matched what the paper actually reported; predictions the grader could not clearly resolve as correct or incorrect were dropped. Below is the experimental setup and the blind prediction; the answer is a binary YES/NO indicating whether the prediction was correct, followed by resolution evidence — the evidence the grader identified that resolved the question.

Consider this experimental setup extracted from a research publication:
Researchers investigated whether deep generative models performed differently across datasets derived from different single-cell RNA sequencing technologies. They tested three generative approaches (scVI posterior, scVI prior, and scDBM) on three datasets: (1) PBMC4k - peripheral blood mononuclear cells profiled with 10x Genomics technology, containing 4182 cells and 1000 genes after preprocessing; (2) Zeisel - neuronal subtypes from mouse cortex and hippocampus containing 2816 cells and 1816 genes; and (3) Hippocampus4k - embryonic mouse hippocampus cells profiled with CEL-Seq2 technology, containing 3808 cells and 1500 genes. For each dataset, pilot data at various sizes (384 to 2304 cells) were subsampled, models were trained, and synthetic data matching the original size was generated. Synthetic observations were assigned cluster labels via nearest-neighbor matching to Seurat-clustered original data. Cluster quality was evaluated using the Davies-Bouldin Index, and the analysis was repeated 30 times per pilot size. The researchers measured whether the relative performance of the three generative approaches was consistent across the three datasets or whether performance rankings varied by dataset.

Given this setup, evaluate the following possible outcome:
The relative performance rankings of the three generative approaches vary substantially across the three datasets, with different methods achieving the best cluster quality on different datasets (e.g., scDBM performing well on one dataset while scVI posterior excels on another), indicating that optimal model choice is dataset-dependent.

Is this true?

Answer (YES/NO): NO